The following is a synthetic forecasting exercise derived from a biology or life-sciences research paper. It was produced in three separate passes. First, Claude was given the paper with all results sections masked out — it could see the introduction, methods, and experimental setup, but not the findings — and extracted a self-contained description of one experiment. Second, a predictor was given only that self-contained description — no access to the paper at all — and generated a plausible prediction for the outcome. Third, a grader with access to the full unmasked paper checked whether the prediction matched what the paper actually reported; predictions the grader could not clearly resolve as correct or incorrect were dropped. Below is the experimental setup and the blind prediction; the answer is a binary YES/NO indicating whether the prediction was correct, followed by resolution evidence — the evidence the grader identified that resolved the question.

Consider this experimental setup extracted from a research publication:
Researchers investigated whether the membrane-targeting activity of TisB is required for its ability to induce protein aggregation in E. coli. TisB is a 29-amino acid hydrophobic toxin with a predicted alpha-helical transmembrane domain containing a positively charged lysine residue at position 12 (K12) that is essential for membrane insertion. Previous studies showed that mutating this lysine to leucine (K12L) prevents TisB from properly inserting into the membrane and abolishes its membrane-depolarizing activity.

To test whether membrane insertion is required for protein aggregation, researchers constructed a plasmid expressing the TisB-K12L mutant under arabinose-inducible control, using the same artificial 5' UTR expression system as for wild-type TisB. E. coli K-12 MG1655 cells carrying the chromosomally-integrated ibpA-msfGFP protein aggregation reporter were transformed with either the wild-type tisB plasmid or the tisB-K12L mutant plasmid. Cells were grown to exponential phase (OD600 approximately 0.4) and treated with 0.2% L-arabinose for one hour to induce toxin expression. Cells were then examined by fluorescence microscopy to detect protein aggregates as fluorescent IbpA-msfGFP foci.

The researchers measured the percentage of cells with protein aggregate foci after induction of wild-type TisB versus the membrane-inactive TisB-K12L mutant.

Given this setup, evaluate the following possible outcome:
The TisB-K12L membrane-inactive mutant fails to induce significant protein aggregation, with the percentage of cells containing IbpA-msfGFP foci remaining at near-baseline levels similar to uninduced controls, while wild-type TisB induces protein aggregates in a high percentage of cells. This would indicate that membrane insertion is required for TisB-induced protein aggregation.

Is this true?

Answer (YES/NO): YES